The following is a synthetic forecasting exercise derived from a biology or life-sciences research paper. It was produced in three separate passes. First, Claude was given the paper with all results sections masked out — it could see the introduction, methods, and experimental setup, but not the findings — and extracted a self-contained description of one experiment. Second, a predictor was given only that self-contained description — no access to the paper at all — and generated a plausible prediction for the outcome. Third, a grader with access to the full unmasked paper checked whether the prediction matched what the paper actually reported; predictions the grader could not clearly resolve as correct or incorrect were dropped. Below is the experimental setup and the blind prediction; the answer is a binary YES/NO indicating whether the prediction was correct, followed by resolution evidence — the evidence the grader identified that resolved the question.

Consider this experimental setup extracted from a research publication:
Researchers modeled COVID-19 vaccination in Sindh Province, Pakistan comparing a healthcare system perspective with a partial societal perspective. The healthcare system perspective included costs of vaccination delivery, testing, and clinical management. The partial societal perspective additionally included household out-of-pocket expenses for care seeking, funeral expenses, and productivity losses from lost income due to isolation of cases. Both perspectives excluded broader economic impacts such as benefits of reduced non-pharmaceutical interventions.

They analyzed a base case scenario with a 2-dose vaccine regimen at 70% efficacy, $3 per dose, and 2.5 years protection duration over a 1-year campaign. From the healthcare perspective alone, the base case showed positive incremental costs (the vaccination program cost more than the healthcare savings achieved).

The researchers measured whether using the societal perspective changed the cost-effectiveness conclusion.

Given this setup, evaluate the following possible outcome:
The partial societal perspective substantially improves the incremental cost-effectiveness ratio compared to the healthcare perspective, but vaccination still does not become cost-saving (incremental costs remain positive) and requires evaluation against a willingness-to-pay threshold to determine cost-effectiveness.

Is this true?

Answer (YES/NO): NO